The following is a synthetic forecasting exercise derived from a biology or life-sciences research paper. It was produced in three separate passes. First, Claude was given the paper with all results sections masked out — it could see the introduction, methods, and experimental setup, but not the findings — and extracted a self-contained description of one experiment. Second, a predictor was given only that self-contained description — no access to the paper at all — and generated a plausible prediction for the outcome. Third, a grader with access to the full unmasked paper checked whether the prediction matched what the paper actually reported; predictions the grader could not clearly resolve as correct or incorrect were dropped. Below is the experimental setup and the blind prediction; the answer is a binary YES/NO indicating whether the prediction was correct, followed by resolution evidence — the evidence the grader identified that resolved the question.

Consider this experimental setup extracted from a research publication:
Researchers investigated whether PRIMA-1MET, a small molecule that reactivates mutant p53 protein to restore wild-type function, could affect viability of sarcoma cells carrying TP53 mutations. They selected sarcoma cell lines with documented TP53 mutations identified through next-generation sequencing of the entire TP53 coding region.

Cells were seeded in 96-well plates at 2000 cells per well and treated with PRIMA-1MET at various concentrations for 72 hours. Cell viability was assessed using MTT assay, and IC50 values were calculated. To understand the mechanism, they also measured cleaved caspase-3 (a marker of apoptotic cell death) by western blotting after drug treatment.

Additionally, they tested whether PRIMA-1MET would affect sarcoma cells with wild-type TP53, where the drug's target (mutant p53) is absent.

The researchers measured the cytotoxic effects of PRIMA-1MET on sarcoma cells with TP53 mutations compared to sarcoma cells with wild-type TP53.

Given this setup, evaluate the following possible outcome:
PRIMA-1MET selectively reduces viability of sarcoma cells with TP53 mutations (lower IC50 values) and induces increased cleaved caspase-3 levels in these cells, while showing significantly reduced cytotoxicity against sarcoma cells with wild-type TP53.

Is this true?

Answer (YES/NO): NO